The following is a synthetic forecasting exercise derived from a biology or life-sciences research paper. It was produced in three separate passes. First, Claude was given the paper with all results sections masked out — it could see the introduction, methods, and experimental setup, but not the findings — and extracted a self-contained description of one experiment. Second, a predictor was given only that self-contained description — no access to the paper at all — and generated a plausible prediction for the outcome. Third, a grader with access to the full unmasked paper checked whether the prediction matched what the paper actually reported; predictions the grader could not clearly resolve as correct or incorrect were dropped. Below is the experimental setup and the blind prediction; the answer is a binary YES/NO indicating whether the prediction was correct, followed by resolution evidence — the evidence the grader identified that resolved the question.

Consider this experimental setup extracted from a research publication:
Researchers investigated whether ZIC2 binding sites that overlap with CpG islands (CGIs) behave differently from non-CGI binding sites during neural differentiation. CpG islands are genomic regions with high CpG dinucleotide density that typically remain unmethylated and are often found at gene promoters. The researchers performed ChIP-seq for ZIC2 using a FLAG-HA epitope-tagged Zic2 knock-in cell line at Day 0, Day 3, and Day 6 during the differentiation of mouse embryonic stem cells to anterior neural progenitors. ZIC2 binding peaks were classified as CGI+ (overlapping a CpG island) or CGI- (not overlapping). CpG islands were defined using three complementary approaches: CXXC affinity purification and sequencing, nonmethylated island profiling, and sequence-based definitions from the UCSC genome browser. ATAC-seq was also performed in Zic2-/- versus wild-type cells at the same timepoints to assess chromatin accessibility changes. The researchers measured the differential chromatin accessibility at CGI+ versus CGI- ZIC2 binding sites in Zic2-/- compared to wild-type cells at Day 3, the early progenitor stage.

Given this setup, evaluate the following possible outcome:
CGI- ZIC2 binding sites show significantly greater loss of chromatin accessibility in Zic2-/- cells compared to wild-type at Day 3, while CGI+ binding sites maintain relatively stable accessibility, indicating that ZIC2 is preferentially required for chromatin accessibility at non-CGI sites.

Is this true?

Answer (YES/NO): YES